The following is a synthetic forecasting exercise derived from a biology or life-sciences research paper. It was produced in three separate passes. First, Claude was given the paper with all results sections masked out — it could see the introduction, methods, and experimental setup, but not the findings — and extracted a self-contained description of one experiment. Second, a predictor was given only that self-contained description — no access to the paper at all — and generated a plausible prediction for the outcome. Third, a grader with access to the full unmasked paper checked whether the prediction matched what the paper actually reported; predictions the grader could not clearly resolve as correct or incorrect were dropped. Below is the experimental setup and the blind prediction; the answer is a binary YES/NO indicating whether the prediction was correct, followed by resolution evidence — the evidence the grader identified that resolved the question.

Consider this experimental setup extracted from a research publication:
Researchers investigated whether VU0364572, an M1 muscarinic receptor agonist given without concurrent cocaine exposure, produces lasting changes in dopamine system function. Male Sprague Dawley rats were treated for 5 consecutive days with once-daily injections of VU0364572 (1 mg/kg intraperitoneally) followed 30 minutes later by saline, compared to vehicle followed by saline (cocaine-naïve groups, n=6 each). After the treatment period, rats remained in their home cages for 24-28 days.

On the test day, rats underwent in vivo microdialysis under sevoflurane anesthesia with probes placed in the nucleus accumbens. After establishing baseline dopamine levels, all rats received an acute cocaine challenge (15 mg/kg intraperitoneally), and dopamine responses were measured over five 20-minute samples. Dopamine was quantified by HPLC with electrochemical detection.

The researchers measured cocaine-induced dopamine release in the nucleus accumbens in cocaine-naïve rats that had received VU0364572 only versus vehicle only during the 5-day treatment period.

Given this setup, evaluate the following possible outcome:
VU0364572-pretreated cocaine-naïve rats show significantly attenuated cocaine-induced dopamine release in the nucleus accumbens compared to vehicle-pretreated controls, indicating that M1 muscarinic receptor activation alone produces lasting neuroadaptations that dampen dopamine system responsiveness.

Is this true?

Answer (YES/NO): YES